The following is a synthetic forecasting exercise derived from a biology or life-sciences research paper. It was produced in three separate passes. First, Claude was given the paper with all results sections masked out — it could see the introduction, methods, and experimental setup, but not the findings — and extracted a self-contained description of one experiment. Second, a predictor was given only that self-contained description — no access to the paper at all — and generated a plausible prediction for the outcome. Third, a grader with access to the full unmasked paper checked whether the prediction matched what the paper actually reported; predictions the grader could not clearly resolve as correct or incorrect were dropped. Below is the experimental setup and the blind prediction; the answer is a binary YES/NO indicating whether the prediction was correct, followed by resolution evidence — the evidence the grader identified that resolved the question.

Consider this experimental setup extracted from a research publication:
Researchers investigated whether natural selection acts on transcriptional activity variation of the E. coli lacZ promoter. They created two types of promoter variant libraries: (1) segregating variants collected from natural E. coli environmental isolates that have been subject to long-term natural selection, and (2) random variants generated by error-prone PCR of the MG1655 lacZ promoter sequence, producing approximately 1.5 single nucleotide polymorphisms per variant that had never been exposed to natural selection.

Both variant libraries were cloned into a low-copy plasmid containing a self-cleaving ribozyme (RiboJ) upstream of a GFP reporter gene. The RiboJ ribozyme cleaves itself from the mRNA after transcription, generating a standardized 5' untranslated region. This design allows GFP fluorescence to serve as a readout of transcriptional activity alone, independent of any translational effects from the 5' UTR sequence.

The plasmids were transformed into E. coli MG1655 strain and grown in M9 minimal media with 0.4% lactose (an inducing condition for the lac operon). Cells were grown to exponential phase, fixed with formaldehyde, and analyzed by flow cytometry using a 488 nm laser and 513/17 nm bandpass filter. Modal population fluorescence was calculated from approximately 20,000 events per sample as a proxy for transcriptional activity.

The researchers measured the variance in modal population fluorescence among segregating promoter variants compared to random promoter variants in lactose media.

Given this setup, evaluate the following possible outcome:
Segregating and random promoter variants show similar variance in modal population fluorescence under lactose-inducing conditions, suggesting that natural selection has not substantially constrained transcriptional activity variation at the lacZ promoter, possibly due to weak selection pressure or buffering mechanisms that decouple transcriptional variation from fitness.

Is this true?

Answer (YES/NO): NO